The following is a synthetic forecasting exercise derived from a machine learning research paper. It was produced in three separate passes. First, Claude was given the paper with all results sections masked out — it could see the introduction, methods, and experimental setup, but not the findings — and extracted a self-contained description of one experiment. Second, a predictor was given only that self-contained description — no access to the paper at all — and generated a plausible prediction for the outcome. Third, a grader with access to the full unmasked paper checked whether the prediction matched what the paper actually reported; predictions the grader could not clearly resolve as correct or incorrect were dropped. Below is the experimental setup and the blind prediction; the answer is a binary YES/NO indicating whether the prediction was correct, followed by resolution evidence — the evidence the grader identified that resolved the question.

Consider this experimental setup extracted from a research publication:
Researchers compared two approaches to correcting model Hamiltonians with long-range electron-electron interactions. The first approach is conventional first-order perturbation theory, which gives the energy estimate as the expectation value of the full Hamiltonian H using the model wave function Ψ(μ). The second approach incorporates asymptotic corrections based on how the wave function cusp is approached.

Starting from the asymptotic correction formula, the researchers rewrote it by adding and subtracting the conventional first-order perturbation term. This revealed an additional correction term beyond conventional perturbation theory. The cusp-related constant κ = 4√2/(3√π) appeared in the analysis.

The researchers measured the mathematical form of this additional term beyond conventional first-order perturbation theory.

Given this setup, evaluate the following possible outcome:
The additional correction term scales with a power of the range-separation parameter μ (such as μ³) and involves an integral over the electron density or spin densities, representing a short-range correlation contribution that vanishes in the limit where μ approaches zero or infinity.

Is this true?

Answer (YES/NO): NO